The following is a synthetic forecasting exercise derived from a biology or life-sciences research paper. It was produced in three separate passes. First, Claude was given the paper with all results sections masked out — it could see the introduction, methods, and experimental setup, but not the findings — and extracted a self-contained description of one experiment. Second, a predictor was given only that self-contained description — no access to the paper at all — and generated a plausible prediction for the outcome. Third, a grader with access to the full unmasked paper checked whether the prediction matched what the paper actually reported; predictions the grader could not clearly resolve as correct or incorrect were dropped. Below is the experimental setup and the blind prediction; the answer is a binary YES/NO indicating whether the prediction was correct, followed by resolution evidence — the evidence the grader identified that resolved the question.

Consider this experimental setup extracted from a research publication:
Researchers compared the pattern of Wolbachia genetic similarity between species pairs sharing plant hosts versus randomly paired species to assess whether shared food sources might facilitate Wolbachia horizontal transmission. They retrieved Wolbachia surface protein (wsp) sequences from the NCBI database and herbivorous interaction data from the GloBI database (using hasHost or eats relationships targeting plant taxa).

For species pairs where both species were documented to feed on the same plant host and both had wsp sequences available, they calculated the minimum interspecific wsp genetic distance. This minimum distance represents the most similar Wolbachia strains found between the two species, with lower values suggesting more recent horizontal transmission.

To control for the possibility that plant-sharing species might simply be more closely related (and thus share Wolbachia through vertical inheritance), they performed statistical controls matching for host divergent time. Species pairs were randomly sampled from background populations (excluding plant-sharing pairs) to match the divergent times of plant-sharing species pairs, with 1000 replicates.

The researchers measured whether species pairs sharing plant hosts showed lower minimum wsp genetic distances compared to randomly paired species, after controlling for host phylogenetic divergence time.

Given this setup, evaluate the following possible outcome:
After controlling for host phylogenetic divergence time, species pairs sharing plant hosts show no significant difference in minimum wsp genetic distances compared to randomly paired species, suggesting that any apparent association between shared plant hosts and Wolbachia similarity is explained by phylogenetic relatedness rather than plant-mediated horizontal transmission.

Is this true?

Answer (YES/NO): NO